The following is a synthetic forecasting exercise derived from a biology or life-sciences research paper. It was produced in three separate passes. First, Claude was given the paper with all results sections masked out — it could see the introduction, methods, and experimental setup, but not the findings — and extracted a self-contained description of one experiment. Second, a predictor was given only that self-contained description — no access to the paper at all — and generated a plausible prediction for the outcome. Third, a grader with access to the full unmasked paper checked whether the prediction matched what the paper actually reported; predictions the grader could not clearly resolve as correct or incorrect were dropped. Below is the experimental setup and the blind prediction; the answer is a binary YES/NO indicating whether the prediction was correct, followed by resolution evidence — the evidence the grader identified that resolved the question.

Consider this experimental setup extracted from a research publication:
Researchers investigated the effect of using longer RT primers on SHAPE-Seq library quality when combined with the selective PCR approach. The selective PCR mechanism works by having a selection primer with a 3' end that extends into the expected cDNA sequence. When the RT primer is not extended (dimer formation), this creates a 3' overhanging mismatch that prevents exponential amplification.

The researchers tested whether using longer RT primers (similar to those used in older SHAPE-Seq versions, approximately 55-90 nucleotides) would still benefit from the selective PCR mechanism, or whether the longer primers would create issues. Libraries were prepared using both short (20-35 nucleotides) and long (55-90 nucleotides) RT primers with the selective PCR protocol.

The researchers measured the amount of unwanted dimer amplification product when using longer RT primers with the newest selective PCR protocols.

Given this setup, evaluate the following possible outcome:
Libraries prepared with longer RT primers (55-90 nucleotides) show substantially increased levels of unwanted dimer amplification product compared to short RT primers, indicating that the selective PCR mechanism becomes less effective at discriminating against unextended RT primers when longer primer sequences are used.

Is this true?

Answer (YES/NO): YES